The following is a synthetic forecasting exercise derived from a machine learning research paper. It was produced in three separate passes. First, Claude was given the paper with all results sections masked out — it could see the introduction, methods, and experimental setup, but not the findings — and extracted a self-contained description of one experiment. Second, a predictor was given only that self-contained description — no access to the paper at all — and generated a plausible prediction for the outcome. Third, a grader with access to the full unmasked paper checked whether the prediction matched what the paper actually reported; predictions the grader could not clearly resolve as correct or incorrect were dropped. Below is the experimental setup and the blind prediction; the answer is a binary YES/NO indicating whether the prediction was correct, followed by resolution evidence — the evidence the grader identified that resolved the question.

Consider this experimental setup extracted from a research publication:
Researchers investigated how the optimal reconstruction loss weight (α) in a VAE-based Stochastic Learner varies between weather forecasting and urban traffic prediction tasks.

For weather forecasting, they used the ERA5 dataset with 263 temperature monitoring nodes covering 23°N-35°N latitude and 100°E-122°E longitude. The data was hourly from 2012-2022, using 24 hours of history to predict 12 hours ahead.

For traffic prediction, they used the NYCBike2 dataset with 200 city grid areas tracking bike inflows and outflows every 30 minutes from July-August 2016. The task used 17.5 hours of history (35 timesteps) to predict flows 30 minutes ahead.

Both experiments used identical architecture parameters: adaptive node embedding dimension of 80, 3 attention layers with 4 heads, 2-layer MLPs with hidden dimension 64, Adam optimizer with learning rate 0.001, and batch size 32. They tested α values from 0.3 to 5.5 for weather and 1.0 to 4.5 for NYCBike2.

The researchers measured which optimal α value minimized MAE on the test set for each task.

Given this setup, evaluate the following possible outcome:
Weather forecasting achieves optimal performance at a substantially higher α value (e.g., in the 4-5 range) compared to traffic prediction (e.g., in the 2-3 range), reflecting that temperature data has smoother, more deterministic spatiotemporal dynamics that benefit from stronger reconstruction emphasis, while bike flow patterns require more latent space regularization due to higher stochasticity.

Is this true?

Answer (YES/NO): NO